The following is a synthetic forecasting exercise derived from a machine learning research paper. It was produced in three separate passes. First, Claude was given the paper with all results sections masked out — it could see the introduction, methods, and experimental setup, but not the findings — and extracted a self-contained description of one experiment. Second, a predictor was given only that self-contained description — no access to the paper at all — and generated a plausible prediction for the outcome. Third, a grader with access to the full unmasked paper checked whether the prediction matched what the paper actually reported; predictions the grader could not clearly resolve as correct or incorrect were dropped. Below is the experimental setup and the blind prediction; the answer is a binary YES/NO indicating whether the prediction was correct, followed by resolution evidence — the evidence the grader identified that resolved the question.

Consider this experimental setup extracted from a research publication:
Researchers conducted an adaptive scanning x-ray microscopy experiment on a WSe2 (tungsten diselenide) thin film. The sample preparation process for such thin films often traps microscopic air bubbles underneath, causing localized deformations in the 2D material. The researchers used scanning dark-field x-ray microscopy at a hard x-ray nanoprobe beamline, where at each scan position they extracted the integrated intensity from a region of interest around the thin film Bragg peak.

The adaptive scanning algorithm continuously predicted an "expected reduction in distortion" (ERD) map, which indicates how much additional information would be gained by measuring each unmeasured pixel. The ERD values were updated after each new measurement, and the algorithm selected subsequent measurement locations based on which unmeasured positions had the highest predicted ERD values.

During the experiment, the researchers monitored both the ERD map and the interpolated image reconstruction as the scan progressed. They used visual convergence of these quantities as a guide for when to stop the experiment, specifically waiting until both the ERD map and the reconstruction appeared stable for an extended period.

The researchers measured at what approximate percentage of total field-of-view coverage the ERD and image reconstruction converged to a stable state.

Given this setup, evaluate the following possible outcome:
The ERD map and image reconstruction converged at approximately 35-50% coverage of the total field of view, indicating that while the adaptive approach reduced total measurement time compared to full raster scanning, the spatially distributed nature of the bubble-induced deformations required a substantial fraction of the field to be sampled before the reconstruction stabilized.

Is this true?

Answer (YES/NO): NO